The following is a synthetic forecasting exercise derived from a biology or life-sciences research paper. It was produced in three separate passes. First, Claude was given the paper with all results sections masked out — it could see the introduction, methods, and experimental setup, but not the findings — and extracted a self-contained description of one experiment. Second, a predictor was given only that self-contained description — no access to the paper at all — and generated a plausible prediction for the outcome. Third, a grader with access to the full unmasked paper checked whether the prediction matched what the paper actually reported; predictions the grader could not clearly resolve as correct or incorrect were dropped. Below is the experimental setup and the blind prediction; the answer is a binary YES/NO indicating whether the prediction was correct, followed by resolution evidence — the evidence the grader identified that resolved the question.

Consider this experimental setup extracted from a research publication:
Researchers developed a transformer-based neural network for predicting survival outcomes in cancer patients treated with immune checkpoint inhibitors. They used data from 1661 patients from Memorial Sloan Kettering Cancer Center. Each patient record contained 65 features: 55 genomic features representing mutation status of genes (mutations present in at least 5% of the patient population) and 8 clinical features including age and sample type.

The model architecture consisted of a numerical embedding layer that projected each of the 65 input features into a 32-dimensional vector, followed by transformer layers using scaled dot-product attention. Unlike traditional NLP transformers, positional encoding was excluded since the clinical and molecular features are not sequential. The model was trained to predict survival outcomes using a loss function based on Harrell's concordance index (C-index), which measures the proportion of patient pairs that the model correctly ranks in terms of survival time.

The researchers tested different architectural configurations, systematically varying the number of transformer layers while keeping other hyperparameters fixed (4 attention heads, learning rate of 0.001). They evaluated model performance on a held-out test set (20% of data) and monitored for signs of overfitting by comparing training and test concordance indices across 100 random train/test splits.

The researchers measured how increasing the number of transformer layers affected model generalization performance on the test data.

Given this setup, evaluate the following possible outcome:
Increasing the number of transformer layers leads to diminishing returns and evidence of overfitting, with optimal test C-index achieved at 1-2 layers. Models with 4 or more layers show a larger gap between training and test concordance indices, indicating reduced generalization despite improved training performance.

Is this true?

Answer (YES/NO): YES